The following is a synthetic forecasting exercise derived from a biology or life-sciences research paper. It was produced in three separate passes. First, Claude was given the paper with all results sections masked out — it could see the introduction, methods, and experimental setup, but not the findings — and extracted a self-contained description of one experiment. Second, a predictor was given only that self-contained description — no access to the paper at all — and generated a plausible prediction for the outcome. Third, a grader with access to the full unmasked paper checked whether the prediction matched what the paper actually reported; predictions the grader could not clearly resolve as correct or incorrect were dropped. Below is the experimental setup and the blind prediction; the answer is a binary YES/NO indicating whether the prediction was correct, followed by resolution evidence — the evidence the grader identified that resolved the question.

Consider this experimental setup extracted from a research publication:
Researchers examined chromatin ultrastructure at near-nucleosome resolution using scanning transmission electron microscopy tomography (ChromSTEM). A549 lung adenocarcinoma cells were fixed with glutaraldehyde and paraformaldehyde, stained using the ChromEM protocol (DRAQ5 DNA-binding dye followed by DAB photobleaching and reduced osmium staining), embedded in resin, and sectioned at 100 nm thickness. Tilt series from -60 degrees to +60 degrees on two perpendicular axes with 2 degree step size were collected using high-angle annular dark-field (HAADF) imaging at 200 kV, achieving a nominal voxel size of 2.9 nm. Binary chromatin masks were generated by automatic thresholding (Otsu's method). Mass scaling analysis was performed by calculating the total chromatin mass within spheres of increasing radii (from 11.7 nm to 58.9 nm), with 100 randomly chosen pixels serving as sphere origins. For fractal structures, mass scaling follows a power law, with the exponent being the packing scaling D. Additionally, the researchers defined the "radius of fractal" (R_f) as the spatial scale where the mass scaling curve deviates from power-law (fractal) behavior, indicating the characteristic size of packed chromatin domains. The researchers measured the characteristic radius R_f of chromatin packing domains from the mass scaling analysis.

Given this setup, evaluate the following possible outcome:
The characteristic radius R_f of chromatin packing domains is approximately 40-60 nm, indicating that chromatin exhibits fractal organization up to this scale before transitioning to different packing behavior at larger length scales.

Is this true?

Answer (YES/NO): NO